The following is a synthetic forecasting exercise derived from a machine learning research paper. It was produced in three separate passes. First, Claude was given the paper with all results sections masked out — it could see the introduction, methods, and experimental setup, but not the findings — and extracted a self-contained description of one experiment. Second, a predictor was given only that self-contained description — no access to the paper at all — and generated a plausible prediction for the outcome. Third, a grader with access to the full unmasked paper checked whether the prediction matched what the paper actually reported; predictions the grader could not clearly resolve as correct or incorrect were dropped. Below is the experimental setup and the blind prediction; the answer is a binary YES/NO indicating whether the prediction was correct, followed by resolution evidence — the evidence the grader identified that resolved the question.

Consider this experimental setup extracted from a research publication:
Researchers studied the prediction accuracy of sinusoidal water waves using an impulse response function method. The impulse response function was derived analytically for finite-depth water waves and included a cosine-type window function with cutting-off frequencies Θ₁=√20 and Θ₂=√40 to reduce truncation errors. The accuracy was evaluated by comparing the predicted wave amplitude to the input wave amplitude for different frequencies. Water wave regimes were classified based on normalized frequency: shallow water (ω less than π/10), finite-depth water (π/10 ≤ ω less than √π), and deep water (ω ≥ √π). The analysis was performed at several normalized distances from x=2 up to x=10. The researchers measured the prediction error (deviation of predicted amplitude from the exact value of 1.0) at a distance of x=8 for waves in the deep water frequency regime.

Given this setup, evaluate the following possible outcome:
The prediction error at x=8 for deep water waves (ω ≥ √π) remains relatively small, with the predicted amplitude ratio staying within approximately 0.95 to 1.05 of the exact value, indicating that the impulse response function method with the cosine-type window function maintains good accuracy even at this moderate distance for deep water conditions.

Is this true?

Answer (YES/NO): NO